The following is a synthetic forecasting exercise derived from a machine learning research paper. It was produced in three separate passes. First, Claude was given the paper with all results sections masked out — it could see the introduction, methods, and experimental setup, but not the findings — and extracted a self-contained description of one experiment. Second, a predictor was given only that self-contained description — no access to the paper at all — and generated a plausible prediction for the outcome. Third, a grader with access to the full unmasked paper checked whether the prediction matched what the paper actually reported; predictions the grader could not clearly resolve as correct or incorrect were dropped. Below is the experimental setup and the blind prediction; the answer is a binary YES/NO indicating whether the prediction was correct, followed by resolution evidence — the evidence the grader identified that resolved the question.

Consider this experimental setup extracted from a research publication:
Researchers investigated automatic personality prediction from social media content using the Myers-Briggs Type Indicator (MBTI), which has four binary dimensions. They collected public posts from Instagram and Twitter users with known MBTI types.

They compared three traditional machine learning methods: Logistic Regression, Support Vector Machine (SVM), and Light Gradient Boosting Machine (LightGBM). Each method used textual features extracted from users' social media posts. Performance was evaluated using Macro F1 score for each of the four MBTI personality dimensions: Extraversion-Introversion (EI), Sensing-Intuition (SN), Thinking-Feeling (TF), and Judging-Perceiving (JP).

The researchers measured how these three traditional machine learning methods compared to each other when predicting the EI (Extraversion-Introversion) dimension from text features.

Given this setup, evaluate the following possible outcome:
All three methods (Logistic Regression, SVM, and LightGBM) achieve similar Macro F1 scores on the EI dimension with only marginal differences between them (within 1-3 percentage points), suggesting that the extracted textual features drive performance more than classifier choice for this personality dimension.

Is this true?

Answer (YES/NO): YES